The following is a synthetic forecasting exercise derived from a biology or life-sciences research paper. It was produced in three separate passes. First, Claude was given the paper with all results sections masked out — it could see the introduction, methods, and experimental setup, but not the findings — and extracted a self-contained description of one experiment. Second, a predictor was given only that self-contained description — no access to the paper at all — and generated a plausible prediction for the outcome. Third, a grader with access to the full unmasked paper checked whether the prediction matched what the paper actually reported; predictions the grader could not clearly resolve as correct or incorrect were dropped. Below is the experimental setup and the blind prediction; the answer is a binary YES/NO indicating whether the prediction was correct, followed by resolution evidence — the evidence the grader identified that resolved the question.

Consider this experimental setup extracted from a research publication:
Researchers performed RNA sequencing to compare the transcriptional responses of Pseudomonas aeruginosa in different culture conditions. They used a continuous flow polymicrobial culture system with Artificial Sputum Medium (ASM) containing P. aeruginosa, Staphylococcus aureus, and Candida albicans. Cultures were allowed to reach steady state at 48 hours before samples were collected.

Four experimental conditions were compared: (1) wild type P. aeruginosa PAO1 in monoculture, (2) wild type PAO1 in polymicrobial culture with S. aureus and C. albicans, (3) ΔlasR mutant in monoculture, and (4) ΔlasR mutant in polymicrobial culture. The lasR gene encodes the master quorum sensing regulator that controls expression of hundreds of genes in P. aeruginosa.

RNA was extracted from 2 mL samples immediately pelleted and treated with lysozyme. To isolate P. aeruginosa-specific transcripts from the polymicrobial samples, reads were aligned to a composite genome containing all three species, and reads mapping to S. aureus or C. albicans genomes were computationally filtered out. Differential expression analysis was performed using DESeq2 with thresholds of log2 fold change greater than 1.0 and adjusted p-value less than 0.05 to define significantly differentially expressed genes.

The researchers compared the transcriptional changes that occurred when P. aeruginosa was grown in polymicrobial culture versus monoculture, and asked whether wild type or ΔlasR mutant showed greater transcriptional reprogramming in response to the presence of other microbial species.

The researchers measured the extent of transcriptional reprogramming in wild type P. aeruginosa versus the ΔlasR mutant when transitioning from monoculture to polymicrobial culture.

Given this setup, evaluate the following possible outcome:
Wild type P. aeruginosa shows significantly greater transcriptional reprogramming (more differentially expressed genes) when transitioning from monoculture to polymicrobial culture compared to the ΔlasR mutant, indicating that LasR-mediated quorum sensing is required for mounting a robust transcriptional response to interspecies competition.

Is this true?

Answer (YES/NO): NO